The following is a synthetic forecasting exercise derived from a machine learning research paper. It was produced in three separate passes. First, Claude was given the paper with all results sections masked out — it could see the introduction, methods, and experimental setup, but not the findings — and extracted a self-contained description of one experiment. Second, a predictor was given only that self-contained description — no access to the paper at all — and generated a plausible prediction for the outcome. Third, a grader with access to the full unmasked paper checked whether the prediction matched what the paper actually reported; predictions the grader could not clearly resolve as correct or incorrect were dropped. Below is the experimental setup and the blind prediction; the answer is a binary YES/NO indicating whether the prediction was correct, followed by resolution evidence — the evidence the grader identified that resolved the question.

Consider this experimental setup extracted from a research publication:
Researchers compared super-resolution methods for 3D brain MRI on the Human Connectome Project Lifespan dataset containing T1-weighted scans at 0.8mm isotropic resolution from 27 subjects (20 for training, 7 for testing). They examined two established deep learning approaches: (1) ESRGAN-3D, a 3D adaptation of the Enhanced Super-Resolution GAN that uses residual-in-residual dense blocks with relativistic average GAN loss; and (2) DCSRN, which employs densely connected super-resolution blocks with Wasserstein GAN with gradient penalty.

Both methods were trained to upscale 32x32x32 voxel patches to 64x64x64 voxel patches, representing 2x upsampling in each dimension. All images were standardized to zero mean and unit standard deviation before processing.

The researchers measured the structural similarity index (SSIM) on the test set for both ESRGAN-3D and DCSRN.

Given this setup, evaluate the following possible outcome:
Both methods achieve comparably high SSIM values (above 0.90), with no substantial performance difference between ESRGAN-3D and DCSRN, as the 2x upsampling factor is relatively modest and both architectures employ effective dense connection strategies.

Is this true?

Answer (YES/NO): NO